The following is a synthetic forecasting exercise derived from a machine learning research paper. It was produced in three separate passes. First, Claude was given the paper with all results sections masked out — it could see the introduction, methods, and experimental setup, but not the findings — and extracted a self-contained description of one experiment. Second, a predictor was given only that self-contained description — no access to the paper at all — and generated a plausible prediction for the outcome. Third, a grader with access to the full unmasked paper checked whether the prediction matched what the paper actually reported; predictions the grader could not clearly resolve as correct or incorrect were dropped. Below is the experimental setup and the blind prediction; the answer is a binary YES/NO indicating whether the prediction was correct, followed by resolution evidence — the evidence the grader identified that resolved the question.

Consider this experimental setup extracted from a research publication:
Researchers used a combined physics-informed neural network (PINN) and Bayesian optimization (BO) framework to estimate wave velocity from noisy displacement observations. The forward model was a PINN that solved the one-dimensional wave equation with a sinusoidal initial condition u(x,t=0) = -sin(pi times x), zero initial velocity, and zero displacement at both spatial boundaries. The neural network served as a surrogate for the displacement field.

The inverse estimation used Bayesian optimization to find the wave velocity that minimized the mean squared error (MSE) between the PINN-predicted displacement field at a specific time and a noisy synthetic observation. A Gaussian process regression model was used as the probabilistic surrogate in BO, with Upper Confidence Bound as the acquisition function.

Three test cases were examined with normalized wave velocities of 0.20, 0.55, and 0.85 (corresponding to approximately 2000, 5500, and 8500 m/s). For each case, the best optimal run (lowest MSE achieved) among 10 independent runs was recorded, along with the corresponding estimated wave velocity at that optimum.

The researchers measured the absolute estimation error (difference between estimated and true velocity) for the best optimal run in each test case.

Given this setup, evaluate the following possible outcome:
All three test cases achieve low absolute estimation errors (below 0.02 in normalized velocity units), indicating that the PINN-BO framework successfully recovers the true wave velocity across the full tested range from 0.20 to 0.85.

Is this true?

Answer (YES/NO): YES